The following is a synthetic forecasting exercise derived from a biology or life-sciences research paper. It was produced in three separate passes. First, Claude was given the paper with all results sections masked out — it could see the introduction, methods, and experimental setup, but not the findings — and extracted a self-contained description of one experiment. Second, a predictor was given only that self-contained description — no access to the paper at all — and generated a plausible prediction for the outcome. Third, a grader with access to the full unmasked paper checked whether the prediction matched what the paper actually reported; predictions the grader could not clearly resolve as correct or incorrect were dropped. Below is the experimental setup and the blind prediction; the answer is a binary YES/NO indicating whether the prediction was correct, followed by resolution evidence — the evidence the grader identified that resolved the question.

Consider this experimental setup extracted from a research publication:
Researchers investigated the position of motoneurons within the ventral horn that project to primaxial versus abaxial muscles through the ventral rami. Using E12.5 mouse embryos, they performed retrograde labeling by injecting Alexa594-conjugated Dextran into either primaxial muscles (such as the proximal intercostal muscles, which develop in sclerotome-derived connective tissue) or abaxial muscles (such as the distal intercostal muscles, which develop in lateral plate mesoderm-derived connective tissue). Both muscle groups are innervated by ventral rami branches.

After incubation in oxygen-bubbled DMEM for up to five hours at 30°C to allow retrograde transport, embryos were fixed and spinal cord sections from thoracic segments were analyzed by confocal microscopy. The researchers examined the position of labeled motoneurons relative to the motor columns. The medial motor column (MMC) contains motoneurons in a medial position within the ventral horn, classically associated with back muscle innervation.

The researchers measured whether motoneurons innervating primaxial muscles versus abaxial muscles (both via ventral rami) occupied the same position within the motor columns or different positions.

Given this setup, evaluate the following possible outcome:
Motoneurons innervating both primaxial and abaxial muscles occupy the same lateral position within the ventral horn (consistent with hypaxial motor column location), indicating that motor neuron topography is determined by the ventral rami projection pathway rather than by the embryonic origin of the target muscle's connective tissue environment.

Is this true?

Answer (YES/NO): NO